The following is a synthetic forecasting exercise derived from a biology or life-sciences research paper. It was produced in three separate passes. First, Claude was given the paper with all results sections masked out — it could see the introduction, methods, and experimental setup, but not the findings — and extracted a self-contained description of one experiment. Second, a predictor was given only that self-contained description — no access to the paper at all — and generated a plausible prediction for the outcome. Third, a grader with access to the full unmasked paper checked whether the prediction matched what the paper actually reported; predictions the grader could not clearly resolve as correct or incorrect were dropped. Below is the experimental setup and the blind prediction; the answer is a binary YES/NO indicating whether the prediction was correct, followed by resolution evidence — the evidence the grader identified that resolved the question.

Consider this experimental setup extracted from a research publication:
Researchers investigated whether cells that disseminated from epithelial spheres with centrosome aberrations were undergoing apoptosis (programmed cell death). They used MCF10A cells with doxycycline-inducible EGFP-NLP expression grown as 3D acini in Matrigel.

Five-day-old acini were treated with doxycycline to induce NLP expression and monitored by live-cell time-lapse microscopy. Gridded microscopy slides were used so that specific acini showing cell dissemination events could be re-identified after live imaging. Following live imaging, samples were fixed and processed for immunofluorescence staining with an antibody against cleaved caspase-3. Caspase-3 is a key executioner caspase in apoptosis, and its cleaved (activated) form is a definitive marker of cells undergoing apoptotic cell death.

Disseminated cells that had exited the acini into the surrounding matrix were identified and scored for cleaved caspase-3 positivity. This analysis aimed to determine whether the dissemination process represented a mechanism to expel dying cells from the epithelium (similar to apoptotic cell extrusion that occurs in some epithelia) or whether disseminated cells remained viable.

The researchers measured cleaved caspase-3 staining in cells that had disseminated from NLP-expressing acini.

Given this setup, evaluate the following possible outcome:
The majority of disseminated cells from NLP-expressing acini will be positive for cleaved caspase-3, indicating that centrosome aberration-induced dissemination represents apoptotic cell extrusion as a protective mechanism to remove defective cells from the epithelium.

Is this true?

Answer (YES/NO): NO